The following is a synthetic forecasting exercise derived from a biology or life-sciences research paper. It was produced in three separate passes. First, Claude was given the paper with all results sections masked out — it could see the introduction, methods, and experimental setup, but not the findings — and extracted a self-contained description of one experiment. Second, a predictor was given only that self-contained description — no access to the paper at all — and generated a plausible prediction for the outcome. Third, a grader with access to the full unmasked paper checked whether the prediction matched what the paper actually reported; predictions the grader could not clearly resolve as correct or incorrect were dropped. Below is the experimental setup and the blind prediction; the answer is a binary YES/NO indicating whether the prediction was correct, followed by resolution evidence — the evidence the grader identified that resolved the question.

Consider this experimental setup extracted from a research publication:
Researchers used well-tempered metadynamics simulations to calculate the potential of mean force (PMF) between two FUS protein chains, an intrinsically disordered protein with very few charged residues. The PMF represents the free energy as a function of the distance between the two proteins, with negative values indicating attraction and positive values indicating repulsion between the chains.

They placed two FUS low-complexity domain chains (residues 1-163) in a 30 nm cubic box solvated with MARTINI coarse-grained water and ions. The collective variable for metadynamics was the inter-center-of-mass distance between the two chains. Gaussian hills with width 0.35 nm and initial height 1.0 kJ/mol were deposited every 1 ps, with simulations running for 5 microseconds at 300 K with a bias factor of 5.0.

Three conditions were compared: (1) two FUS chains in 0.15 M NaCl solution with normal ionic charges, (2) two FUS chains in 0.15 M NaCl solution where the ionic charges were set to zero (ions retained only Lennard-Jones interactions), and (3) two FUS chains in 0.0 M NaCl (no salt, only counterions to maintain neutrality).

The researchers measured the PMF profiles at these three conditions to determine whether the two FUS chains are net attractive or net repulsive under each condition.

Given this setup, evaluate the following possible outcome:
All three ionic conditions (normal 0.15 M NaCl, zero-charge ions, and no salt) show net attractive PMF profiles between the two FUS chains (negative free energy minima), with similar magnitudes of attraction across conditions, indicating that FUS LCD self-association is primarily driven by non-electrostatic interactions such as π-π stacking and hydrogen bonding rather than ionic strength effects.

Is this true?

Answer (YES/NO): NO